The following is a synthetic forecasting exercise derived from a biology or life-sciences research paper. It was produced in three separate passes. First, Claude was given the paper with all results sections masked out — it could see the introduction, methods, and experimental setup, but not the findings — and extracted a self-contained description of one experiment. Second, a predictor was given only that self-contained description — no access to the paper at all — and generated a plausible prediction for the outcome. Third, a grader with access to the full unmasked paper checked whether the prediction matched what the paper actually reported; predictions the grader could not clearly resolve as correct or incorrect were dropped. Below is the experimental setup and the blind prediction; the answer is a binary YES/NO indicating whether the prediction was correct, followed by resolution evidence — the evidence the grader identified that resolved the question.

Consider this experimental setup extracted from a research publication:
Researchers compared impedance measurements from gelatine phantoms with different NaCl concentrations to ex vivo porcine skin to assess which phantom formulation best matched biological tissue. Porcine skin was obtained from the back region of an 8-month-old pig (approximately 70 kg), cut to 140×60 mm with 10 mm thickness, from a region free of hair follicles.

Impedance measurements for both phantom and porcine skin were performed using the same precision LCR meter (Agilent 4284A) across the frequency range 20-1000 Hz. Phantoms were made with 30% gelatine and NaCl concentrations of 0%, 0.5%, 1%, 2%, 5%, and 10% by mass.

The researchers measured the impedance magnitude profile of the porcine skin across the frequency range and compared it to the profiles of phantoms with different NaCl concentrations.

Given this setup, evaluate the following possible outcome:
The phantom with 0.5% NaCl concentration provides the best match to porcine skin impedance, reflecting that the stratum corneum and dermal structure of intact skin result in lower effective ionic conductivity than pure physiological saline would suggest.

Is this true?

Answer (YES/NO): NO